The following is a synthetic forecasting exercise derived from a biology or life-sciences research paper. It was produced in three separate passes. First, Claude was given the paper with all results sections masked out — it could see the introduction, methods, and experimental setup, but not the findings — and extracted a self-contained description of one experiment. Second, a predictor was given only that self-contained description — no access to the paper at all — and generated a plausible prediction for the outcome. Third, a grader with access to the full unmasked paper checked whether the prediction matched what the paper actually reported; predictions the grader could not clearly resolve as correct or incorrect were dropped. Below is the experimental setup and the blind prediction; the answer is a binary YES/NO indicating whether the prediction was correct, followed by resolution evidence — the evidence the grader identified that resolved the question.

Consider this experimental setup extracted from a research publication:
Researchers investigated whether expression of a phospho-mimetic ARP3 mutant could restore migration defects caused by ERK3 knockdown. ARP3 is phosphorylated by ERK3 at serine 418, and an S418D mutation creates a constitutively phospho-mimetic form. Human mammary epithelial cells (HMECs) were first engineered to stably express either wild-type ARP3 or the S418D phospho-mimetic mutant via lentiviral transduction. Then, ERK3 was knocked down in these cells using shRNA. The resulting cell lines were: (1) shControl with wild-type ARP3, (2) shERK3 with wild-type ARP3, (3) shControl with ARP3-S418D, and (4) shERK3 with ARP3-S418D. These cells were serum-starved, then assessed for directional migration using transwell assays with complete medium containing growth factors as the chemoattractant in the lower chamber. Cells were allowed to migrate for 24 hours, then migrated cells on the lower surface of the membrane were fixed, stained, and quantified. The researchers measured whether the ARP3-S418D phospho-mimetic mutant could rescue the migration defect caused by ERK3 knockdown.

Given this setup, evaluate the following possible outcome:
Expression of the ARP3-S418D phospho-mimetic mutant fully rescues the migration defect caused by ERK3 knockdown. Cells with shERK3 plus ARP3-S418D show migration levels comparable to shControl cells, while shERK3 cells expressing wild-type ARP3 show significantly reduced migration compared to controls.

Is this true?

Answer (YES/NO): NO